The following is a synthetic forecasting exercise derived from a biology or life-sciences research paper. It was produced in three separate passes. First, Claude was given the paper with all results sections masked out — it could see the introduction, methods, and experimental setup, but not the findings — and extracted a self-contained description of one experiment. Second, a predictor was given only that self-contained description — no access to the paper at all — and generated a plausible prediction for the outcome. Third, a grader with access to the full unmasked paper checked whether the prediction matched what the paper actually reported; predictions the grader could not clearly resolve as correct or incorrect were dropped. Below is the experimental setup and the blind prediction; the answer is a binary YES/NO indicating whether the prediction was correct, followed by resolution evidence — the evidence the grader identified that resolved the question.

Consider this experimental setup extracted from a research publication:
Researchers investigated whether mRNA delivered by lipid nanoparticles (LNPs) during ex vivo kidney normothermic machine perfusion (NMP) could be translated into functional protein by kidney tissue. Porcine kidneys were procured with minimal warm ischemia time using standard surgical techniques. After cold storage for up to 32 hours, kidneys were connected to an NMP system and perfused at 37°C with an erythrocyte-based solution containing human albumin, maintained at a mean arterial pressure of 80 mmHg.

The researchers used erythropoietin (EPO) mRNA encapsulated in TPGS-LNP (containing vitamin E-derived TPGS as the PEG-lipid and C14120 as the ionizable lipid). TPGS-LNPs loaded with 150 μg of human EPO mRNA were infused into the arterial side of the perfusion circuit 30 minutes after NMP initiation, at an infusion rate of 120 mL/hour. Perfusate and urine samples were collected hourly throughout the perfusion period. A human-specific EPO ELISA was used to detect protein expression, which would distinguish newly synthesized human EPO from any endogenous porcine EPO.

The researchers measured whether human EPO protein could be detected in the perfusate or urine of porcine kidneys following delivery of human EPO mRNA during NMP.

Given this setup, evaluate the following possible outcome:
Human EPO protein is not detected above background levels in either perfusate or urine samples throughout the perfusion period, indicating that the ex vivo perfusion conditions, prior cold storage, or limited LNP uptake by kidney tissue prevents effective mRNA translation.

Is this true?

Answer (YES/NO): NO